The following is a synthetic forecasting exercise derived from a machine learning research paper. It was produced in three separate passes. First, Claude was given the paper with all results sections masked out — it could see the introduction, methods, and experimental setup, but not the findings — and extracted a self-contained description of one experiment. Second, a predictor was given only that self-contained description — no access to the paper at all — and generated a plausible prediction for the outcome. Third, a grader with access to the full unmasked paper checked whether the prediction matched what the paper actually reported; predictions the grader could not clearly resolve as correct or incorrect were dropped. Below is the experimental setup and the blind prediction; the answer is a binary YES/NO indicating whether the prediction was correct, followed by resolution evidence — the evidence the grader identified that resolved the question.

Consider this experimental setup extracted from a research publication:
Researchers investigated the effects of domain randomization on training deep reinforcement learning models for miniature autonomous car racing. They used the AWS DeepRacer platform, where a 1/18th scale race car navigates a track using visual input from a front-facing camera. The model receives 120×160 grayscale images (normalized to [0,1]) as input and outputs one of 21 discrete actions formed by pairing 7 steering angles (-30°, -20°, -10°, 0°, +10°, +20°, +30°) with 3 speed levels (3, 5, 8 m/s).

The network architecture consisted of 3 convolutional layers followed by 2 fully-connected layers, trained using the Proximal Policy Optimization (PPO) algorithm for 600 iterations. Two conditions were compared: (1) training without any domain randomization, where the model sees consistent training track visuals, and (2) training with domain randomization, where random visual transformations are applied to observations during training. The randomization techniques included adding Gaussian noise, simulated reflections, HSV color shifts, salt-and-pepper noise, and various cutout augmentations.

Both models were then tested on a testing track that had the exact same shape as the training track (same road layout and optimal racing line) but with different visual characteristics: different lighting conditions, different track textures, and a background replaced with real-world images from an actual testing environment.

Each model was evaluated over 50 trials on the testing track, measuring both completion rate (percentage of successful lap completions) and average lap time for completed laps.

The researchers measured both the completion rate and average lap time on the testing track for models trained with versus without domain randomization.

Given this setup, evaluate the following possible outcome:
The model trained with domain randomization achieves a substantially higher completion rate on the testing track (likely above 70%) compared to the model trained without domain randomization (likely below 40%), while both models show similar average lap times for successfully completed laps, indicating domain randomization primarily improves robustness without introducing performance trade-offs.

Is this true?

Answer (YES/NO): NO